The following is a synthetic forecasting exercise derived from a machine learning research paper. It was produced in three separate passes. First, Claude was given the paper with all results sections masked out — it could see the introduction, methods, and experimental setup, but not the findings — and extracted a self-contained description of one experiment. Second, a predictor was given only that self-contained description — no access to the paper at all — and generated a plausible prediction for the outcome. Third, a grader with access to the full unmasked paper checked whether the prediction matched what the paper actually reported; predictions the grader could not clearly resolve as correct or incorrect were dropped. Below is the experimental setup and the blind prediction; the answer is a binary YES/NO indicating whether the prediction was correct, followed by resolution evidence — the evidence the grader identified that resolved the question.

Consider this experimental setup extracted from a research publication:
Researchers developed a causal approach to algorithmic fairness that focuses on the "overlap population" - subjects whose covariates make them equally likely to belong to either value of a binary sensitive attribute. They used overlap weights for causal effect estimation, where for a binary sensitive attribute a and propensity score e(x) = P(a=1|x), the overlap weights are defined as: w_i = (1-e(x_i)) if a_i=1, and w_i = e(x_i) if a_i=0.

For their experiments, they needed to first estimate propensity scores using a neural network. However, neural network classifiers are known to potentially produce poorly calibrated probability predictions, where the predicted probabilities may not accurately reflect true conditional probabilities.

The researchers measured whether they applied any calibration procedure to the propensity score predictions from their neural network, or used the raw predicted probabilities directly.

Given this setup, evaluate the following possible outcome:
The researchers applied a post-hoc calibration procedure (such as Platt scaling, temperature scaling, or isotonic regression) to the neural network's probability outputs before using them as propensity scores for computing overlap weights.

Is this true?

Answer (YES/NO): YES